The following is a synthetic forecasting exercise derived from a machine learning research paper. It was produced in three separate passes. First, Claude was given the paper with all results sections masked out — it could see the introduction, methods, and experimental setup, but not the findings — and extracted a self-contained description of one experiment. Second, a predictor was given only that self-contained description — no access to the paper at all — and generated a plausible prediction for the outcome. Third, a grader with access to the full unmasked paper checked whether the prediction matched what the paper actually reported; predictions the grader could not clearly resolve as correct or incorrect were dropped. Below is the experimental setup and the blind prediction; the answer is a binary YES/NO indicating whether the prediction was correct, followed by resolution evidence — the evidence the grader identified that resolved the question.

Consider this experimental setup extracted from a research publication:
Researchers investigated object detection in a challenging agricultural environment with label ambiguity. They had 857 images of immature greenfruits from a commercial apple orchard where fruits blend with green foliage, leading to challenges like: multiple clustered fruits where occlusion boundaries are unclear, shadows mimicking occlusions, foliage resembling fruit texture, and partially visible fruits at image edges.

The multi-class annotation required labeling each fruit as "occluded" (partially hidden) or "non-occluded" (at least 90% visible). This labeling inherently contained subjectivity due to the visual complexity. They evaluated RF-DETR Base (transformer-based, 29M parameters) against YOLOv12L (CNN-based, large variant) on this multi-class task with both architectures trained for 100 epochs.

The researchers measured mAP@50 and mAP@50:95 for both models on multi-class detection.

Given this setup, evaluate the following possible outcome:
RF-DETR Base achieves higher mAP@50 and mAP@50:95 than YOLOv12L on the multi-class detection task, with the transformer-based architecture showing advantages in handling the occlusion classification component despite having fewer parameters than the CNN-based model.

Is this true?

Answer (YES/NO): NO